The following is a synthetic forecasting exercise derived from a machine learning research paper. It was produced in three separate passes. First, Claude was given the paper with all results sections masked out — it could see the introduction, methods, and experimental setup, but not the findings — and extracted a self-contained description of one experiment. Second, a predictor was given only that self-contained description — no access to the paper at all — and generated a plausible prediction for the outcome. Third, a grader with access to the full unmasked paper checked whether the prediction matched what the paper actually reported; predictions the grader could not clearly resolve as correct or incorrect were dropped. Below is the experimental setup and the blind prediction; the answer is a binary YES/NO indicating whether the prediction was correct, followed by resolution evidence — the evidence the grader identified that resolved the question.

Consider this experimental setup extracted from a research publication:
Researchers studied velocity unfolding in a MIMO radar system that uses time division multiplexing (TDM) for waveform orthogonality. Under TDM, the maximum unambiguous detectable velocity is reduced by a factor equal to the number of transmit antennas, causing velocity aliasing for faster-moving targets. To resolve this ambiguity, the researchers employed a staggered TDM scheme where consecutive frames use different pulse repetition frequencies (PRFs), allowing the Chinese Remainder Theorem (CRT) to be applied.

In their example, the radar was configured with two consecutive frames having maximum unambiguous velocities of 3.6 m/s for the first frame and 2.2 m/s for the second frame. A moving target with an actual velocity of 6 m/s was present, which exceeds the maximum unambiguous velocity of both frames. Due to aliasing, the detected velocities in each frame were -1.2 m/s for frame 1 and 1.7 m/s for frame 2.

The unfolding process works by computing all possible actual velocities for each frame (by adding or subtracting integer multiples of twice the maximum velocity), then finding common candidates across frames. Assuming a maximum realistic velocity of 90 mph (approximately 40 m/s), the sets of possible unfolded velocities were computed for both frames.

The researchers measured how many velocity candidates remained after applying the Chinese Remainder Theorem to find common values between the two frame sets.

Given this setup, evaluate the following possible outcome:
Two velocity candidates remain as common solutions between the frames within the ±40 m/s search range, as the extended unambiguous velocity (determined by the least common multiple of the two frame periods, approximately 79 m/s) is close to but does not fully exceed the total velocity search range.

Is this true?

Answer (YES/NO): YES